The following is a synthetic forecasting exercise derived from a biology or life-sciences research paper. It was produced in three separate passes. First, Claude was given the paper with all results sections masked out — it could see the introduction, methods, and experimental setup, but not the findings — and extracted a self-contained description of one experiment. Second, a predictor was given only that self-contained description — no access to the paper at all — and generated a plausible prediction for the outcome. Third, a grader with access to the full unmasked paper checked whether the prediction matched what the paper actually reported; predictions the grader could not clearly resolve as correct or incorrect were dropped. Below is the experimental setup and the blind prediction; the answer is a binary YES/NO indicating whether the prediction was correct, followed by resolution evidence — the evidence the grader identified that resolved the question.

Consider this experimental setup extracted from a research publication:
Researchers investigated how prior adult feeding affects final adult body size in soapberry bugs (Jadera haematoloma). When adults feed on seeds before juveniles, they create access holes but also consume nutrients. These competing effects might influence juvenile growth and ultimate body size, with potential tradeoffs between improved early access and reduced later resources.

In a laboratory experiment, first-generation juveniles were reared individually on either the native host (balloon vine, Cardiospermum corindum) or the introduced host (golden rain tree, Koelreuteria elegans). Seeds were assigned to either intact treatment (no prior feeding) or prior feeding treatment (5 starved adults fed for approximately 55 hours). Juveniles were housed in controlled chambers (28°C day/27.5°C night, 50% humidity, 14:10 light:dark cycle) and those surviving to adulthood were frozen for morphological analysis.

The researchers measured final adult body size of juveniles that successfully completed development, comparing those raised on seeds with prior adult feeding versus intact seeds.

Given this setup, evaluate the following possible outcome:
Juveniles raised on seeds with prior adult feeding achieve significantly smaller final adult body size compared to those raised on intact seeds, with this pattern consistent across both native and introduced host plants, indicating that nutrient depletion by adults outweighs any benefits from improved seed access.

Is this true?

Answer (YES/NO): YES